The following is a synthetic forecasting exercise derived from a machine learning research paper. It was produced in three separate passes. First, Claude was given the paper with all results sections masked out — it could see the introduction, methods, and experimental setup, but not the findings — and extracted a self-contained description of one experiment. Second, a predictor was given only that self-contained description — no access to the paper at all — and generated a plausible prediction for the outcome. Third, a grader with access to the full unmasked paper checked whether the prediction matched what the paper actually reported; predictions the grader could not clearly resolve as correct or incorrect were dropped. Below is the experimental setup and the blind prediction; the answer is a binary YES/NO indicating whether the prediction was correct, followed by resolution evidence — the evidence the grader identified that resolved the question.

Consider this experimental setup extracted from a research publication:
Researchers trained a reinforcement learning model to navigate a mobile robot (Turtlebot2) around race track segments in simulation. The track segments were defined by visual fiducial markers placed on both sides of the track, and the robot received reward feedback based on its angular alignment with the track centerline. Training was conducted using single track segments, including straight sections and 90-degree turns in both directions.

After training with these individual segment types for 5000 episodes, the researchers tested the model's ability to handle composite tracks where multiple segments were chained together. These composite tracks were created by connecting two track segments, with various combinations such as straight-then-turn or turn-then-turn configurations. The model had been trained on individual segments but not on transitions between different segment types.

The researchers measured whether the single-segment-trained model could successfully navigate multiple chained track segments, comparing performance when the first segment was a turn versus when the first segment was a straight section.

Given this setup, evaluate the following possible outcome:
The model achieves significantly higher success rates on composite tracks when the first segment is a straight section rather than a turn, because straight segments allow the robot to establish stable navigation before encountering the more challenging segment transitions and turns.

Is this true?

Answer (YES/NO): YES